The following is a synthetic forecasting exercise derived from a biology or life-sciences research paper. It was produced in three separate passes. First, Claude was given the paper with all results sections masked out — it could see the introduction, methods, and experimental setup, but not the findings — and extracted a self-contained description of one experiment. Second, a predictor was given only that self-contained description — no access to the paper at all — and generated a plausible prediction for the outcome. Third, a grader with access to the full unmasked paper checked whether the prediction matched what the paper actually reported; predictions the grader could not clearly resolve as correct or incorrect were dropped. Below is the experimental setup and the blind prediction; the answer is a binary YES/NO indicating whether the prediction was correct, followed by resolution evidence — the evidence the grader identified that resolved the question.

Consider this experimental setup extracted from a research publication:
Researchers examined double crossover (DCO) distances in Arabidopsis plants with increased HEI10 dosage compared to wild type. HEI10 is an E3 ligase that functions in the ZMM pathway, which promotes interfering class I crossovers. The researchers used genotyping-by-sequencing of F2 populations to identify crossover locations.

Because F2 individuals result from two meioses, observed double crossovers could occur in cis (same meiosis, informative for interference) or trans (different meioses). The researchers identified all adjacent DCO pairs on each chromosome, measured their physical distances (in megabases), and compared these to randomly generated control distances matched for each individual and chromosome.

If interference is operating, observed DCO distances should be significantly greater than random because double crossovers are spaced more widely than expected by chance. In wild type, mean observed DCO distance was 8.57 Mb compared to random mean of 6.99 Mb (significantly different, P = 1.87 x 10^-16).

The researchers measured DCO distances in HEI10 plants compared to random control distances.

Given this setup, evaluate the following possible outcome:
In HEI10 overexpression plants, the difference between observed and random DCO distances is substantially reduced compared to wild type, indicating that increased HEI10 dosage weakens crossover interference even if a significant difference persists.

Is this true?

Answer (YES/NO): YES